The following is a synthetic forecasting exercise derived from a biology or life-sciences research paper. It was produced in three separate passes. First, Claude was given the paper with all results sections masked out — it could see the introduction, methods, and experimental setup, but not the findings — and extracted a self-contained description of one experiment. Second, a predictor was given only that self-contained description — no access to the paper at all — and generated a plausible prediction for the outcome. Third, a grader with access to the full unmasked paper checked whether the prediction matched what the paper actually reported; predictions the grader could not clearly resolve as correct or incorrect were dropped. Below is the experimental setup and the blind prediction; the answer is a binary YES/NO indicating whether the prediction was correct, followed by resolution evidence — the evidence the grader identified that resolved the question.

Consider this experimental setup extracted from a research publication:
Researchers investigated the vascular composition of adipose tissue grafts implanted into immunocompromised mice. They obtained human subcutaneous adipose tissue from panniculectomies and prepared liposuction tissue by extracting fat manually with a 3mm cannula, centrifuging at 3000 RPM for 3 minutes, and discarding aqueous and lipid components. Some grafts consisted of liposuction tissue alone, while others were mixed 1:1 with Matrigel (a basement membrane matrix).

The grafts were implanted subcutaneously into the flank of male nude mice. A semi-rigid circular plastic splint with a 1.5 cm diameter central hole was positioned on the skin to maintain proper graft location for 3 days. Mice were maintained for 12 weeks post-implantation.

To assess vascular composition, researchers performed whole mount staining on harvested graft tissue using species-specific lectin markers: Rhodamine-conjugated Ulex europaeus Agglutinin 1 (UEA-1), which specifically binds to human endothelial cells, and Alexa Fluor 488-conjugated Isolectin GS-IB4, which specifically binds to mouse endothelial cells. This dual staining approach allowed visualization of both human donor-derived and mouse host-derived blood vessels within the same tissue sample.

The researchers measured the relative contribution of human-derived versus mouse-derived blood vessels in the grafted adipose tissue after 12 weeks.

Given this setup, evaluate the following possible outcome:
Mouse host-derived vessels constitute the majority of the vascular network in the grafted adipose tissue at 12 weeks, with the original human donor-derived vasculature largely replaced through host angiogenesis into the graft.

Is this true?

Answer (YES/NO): NO